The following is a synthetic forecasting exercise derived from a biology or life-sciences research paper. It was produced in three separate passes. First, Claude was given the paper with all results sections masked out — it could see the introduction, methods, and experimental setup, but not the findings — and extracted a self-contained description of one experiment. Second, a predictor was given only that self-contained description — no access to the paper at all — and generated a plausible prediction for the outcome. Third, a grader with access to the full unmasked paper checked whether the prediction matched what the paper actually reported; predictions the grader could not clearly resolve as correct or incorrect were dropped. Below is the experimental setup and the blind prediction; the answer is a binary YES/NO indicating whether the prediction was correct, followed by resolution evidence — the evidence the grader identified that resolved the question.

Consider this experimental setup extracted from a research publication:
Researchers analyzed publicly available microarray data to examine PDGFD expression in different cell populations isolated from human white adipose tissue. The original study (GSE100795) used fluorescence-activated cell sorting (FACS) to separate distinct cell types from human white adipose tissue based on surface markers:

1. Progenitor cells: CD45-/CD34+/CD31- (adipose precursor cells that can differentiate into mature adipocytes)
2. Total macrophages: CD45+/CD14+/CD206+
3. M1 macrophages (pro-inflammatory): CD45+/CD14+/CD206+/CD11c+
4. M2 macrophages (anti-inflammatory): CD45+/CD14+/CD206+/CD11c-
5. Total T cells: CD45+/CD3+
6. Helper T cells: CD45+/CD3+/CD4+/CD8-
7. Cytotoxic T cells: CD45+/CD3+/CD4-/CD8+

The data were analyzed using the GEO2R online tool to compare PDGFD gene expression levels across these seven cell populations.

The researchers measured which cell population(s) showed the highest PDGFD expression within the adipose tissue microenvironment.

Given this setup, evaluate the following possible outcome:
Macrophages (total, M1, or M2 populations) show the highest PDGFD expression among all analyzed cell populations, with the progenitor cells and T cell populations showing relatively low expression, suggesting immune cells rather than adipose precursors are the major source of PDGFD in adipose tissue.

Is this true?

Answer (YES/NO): NO